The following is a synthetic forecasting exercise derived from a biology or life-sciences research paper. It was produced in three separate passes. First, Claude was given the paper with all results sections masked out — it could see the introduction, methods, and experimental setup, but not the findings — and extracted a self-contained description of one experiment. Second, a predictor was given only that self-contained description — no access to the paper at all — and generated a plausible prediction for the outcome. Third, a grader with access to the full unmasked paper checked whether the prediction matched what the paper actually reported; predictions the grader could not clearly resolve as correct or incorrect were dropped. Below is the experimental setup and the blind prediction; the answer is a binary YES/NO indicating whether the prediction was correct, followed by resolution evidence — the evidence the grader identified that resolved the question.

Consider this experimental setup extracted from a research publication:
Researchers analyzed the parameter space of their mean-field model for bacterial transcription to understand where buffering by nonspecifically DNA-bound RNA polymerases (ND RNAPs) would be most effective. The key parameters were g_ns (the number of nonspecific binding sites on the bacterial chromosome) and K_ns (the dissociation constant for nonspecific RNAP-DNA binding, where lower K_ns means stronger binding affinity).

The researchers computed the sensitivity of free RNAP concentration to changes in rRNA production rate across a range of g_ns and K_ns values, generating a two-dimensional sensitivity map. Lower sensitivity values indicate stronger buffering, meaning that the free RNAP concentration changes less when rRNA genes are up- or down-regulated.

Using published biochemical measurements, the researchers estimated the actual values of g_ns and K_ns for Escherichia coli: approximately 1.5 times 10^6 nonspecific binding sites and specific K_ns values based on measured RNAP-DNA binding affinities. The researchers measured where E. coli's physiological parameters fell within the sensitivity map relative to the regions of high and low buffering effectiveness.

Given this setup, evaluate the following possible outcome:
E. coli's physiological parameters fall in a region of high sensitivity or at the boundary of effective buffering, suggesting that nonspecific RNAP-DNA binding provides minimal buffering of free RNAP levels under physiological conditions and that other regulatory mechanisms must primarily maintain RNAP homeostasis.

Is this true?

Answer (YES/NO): NO